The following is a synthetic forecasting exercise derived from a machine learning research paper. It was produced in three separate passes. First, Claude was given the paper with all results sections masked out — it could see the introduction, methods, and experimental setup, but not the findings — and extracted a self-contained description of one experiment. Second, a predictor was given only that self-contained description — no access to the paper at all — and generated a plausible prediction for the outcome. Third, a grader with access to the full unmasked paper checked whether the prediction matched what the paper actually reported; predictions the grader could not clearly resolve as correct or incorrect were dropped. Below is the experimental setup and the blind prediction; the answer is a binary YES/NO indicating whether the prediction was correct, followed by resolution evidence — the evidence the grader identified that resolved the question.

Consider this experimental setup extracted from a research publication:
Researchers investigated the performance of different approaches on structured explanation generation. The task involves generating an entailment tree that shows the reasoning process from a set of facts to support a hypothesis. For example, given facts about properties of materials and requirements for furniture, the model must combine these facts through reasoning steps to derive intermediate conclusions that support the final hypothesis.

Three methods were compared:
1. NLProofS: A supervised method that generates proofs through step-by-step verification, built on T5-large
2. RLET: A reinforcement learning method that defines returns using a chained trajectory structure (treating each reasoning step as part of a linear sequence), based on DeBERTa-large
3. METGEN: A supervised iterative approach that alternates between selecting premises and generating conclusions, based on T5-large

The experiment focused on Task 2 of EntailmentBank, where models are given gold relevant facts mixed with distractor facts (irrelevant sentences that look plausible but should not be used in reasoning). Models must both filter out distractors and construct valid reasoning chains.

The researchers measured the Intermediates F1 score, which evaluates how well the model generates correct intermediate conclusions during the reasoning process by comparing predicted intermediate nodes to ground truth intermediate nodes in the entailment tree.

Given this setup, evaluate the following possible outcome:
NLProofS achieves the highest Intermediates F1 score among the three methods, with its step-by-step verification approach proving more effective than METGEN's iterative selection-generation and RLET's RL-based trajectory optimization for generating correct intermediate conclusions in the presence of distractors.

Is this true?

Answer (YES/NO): YES